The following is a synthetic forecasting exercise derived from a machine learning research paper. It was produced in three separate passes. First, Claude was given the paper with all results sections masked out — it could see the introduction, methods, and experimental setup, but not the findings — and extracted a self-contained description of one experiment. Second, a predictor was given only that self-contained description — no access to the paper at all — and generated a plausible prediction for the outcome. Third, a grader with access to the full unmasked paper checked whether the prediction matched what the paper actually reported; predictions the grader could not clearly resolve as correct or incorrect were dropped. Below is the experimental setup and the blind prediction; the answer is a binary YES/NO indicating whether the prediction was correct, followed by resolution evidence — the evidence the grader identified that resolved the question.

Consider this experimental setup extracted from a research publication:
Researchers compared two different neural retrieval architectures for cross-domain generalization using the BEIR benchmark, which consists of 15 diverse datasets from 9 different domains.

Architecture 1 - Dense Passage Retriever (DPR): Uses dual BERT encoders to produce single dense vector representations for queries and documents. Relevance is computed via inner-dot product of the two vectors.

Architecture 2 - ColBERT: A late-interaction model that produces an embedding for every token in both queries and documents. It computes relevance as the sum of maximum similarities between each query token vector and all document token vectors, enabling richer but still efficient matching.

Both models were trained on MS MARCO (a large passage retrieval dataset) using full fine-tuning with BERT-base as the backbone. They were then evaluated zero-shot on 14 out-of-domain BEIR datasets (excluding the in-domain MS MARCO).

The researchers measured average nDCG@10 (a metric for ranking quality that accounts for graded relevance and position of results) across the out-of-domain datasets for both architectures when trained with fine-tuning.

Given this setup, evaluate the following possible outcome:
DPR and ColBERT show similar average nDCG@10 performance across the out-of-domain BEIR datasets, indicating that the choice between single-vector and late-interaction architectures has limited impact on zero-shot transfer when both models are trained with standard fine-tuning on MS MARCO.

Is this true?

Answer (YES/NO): NO